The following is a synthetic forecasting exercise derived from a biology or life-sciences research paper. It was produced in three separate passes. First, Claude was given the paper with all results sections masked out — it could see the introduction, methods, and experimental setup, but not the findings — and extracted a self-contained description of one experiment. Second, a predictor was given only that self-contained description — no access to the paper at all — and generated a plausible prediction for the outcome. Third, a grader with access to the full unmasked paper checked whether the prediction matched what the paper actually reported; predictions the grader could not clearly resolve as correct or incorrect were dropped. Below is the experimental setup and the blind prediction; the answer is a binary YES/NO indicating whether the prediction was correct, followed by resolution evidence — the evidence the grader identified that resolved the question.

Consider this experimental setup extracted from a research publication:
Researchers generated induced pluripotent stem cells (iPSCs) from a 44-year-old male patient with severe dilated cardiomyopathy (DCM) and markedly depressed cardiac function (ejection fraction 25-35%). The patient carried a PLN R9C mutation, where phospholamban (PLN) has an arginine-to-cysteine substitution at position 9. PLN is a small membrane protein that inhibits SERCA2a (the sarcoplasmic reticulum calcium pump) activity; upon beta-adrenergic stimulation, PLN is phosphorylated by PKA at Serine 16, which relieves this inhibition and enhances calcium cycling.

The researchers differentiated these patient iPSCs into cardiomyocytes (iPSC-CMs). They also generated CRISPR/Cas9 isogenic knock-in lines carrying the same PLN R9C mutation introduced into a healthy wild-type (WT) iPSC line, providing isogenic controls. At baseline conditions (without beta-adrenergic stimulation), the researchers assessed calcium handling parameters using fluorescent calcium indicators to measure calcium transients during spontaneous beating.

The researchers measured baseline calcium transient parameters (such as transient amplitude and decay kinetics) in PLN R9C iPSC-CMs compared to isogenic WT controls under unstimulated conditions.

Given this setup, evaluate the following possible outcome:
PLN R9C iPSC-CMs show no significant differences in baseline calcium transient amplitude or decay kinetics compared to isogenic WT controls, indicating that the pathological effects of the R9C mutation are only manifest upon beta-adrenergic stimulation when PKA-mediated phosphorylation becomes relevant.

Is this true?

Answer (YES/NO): NO